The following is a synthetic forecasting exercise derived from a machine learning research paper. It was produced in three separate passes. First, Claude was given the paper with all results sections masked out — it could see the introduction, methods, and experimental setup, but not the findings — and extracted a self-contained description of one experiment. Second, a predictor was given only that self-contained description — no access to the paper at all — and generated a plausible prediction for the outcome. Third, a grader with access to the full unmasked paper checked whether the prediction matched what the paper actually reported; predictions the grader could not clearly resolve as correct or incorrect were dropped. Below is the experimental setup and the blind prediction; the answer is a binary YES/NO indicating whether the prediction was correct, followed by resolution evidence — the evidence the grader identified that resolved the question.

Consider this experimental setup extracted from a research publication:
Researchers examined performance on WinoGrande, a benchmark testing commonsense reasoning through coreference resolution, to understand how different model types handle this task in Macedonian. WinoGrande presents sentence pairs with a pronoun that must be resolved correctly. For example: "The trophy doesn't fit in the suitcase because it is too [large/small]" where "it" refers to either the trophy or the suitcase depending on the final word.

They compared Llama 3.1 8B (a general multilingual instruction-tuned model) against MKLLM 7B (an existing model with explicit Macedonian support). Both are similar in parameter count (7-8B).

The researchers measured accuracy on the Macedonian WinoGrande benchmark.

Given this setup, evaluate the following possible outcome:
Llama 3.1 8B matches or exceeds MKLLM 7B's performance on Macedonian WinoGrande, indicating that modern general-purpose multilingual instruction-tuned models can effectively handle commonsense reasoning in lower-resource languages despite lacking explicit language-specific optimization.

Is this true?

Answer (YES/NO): NO